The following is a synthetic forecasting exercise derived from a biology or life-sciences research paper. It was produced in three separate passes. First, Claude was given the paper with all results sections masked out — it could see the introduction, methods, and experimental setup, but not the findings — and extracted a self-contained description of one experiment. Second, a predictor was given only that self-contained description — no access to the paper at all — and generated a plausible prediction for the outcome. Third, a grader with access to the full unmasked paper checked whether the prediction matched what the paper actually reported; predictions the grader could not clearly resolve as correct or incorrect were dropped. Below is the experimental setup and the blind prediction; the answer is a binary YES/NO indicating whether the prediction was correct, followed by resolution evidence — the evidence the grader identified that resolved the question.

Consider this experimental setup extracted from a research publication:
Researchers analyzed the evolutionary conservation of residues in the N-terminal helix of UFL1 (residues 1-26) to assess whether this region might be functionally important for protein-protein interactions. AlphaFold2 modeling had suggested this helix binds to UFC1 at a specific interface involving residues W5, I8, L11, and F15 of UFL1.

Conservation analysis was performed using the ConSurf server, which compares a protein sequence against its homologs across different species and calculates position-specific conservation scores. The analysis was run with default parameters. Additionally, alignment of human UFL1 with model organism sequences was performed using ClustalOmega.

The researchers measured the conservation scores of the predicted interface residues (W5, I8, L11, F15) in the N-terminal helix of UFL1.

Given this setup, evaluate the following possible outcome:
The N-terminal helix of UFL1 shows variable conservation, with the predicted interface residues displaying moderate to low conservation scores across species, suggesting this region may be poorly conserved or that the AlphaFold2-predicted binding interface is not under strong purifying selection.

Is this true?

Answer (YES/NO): NO